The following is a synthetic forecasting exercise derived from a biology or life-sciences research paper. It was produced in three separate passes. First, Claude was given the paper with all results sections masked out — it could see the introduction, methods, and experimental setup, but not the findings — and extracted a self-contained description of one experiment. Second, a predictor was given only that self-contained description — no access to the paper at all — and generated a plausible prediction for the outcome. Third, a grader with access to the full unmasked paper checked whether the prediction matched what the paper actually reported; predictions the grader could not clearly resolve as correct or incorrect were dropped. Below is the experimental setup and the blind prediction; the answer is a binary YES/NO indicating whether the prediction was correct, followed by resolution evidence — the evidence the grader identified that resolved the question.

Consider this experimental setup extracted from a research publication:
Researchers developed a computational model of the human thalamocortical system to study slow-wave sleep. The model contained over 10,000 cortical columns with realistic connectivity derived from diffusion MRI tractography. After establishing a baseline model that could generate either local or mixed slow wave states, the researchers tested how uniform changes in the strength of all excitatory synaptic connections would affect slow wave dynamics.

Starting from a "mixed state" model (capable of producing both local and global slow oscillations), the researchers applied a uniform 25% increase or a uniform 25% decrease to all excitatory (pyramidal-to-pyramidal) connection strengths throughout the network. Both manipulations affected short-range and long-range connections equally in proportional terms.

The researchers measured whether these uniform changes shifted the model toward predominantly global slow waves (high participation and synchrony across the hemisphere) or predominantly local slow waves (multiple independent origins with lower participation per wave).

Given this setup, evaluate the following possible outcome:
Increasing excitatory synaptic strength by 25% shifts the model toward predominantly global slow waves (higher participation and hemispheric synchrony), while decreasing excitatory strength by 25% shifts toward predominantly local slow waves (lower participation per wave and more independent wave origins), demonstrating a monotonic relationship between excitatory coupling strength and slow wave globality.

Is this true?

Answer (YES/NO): NO